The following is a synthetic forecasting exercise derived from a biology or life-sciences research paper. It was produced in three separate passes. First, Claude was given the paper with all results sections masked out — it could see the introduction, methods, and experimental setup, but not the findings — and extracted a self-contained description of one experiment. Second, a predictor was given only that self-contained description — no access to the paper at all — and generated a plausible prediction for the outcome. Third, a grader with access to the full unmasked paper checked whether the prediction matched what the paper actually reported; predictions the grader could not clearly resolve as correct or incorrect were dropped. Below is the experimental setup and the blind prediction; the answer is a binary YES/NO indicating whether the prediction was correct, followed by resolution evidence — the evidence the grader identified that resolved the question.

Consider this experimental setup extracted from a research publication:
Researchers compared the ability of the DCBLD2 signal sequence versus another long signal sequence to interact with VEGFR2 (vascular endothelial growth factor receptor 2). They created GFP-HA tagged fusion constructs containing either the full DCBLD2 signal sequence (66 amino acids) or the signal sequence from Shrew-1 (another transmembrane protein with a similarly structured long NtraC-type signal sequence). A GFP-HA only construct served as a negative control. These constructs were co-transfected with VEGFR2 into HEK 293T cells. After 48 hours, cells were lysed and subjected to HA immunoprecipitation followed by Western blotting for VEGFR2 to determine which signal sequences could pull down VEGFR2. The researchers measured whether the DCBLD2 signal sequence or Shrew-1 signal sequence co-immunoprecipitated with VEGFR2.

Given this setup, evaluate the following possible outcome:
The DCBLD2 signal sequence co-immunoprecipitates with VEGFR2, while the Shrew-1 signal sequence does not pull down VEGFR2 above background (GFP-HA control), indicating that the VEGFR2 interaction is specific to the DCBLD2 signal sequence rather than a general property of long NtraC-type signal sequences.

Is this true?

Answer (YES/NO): YES